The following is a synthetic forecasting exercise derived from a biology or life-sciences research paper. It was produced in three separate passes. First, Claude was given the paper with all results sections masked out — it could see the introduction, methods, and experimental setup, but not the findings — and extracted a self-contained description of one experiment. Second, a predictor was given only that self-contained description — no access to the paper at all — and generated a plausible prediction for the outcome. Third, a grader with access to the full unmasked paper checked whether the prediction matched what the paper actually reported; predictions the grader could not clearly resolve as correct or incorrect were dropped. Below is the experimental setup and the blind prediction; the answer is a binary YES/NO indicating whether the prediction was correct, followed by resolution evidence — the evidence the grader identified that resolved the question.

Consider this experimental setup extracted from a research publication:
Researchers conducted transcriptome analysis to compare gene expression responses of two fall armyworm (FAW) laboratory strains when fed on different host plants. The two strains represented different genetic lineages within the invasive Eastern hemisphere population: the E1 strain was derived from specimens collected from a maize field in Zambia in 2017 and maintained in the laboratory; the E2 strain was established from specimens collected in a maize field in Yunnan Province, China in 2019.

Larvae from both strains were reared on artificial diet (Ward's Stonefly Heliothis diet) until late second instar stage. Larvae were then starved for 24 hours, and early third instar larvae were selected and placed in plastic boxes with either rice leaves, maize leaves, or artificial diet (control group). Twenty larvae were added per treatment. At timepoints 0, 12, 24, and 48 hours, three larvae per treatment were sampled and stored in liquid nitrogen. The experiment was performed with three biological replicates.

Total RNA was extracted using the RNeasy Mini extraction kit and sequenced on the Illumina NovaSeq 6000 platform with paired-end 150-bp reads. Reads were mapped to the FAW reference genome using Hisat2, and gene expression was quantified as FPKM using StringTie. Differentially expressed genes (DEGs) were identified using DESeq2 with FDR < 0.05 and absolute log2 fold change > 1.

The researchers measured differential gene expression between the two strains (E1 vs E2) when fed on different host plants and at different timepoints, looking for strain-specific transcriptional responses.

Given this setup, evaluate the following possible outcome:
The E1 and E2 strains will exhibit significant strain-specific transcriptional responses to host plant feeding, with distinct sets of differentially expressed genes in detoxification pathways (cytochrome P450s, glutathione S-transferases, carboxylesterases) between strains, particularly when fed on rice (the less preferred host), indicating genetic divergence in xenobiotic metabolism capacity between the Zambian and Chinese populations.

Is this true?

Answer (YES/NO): NO